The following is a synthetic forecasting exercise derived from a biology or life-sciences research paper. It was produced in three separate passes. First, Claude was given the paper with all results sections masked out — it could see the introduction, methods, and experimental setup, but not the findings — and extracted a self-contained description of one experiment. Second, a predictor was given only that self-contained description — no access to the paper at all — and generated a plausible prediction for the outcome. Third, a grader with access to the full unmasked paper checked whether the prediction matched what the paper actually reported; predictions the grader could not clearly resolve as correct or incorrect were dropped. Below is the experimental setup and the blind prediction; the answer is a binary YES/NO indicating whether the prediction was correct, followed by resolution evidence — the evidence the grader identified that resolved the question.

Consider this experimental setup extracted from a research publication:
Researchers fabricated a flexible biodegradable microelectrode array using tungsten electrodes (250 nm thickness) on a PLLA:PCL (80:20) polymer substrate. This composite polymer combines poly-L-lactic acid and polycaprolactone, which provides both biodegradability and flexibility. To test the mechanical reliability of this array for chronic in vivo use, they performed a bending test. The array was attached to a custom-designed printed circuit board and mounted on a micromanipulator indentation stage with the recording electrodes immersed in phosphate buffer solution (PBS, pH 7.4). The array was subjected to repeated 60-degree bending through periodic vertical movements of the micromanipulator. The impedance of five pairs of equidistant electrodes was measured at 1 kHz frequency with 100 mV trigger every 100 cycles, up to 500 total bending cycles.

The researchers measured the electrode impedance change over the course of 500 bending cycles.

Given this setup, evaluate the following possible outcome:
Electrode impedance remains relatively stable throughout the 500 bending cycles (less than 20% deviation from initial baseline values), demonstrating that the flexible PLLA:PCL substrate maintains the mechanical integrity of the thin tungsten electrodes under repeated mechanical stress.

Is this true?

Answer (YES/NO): YES